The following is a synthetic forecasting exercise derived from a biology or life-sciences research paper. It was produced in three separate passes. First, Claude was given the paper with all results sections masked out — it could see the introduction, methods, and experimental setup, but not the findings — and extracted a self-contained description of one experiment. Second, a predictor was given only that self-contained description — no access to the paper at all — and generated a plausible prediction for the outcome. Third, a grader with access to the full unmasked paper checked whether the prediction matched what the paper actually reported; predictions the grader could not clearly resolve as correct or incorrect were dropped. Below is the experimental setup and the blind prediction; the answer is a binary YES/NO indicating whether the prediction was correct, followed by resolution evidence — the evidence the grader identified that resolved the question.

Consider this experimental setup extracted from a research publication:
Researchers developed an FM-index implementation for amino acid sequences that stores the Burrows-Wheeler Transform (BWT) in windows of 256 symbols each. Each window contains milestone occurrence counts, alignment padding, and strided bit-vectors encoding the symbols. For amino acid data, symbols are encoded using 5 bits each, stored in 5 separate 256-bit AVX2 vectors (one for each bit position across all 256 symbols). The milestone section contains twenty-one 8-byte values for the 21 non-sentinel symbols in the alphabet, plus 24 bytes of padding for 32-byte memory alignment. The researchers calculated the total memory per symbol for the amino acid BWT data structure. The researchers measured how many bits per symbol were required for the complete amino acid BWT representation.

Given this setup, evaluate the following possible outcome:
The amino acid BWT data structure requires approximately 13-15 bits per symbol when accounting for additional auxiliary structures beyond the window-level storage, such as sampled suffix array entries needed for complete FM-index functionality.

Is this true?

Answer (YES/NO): NO